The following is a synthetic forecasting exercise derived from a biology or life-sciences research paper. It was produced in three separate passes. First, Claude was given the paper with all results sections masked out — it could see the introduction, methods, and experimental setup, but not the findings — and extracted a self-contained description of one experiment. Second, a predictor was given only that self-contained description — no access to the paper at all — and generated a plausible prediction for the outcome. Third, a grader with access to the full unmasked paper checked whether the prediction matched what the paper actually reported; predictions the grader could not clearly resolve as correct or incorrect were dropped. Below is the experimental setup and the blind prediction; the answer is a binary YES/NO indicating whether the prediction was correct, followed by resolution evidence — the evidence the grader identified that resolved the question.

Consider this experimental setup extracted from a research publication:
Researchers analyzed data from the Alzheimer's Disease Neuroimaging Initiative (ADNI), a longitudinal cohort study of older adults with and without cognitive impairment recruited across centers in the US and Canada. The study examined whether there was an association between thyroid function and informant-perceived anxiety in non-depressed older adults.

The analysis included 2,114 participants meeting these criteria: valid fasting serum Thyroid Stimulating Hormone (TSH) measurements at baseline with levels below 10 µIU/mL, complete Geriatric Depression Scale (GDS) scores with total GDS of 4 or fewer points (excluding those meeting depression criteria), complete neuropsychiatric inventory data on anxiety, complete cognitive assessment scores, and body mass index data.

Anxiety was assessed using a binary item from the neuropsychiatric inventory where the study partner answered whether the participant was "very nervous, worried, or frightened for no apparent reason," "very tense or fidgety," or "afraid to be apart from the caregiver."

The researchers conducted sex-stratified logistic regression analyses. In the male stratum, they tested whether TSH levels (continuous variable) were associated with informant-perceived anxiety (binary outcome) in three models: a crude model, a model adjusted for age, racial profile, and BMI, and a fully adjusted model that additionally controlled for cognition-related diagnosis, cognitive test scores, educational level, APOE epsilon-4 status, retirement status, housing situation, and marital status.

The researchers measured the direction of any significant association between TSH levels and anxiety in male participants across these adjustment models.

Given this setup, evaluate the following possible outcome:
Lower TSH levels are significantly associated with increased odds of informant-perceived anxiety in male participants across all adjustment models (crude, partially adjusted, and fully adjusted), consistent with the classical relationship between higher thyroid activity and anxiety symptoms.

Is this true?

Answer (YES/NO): YES